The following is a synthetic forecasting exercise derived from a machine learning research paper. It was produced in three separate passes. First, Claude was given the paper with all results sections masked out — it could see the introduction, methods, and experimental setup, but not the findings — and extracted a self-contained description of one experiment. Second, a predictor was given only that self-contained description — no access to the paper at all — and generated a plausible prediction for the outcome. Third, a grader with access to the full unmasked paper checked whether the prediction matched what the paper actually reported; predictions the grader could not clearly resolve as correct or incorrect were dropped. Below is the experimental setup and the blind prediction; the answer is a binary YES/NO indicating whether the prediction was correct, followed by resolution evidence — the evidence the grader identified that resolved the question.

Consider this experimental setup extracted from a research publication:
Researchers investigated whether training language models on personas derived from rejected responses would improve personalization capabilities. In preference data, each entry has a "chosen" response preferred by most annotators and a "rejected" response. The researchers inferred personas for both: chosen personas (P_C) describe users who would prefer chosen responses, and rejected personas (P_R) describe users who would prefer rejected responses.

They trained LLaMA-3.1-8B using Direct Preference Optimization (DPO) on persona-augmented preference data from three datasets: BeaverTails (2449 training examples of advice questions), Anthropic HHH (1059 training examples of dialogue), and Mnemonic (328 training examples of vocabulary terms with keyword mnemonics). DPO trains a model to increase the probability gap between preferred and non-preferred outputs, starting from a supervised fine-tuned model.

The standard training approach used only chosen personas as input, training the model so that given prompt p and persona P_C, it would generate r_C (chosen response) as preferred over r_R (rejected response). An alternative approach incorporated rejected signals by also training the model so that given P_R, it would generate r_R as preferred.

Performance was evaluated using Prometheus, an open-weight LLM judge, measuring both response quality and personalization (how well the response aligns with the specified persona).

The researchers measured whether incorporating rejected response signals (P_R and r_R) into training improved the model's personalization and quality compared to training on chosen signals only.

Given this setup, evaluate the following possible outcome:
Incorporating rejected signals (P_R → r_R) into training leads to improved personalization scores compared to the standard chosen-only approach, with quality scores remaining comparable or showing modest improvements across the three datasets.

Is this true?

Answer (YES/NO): NO